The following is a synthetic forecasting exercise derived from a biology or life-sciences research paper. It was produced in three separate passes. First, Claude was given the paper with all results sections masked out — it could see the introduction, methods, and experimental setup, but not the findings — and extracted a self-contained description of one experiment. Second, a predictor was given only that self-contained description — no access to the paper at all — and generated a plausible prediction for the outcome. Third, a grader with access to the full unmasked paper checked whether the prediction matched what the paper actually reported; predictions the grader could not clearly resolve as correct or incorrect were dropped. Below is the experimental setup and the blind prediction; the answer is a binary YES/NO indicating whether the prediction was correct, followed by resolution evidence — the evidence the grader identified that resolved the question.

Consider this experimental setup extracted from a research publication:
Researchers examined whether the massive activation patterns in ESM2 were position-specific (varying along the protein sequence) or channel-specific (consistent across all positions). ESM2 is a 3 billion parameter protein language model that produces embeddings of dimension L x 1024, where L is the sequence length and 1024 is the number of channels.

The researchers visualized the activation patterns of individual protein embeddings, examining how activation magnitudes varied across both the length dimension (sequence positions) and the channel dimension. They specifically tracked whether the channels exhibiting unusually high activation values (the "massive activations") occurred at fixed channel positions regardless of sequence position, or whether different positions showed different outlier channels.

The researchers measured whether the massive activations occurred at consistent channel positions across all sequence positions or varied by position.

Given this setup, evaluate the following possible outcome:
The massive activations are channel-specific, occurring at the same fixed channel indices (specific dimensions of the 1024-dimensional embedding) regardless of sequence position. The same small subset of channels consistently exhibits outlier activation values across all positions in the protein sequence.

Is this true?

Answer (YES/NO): YES